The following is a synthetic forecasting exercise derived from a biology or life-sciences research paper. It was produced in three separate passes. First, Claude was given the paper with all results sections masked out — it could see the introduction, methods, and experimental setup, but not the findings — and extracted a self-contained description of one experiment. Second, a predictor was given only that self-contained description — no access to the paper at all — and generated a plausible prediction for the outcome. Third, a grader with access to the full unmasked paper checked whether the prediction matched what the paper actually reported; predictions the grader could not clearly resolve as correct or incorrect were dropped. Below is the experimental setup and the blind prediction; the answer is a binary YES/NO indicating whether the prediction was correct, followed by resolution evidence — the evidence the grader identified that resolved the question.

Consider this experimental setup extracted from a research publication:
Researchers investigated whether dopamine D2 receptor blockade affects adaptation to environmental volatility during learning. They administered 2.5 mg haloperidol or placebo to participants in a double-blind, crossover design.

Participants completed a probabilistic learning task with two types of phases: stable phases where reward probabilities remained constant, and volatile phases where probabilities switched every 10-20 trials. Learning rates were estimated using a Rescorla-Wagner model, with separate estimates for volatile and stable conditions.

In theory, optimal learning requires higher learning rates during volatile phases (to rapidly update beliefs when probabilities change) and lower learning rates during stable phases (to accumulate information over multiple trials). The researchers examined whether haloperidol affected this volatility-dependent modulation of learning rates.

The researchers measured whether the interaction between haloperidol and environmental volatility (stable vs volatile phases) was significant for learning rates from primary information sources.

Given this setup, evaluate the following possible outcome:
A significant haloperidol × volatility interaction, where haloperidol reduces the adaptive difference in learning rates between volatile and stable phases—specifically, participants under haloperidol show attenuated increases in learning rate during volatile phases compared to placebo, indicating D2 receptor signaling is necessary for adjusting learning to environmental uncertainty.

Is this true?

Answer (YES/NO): NO